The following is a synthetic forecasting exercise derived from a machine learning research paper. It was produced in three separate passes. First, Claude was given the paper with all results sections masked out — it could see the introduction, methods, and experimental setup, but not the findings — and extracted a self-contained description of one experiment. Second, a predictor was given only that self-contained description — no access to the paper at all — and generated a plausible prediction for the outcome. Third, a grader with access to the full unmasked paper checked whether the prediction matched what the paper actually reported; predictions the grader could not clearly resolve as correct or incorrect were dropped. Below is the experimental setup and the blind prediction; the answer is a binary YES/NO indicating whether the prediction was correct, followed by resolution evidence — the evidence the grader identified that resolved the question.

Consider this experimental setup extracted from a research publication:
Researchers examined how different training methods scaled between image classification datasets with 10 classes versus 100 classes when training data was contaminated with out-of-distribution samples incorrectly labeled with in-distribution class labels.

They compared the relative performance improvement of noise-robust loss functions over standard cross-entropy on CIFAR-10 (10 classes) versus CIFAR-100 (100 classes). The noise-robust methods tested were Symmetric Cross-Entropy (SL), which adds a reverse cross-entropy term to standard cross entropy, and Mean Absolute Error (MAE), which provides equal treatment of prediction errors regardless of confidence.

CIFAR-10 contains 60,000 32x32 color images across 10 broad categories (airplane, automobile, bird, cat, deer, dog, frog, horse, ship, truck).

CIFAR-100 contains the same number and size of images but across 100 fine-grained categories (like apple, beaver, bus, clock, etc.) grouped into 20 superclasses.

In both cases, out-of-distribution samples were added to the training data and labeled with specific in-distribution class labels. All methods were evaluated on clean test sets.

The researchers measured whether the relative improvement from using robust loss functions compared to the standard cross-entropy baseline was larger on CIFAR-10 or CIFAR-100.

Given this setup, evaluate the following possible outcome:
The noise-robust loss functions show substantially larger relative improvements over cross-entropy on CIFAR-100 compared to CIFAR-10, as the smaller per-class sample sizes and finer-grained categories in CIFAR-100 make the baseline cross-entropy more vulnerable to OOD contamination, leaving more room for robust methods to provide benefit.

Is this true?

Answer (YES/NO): YES